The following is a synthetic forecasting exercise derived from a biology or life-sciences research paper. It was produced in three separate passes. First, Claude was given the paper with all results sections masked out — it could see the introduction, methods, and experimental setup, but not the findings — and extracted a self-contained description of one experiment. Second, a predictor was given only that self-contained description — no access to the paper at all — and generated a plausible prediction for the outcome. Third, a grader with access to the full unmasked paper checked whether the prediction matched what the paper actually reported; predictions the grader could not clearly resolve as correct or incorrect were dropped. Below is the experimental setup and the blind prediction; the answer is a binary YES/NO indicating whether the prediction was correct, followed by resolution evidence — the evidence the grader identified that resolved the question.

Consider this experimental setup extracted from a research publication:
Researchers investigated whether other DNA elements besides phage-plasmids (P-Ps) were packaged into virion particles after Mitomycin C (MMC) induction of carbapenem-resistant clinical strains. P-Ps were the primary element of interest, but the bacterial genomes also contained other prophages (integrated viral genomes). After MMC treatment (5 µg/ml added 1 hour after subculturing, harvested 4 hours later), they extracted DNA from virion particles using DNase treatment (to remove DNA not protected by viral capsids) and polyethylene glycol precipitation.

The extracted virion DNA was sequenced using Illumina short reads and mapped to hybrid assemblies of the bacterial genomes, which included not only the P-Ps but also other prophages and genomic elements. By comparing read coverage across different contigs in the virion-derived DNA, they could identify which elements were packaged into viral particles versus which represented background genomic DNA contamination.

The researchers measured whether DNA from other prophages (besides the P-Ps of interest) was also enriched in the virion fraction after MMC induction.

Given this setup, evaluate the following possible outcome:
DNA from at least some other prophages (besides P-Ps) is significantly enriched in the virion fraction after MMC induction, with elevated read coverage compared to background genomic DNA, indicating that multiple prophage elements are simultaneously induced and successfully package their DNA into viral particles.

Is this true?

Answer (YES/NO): YES